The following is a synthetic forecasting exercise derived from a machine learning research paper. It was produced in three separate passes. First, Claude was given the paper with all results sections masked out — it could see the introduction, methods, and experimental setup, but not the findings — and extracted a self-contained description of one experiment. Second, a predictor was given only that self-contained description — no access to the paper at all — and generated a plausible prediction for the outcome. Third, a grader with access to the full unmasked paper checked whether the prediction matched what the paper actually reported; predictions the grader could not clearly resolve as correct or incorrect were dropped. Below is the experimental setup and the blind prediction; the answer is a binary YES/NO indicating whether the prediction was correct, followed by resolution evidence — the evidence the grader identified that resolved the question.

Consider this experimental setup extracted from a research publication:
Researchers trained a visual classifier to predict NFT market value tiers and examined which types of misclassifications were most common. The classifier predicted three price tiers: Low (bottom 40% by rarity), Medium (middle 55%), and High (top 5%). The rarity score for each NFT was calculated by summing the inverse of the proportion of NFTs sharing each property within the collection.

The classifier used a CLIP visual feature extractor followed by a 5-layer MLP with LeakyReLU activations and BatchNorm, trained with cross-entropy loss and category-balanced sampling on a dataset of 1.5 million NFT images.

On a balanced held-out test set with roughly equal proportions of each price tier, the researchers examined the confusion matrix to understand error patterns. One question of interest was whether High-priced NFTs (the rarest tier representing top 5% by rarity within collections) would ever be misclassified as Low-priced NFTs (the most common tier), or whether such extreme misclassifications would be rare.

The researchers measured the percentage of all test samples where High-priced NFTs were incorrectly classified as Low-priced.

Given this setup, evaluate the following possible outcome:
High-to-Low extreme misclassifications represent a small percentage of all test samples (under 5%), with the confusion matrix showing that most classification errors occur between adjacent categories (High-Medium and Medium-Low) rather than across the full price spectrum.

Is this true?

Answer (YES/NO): YES